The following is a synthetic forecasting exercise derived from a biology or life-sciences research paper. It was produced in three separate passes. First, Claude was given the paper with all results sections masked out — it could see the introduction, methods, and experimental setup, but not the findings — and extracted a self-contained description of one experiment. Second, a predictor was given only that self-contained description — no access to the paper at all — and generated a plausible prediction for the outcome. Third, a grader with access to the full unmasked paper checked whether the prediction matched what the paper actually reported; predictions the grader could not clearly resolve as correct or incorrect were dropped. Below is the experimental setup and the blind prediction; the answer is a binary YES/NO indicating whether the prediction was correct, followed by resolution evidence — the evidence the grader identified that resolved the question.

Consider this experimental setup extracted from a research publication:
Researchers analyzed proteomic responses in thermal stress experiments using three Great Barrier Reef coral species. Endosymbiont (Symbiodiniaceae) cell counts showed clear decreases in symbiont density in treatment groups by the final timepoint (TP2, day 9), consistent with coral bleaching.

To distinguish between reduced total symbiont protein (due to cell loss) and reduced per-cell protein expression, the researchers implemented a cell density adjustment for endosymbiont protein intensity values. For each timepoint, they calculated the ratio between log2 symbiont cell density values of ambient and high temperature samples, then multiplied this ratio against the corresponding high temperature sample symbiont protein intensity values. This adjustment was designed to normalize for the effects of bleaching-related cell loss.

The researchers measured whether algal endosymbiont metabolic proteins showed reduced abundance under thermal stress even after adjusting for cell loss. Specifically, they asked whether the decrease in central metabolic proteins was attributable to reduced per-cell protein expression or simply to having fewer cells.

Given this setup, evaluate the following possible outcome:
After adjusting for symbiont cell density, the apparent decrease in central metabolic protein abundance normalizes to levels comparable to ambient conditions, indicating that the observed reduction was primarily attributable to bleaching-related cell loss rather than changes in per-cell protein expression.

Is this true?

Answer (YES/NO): NO